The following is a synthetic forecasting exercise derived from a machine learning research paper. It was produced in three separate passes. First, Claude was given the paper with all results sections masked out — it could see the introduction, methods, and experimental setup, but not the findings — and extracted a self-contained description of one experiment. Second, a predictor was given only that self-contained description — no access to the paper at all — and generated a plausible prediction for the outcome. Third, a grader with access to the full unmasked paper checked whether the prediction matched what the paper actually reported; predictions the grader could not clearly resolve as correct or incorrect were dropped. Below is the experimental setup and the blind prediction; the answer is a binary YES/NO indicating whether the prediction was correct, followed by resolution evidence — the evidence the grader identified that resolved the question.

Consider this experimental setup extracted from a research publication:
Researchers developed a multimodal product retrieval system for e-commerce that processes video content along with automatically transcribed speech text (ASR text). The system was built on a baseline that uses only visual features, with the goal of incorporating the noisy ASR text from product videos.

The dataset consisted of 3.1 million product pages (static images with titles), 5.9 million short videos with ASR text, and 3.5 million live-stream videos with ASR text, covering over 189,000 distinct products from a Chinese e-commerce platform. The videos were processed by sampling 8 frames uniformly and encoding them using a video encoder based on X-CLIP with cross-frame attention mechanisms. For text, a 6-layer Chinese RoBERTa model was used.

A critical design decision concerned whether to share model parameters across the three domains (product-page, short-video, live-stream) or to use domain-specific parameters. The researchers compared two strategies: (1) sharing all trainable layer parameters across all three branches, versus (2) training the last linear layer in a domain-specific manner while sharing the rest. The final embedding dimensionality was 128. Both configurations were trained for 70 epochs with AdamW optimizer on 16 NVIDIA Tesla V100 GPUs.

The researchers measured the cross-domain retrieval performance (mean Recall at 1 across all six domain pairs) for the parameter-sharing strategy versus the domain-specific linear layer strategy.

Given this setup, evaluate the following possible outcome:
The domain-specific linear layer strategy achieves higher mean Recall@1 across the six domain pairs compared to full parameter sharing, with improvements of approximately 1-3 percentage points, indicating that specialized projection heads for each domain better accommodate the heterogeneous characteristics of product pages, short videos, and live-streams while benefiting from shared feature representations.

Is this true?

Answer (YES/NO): NO